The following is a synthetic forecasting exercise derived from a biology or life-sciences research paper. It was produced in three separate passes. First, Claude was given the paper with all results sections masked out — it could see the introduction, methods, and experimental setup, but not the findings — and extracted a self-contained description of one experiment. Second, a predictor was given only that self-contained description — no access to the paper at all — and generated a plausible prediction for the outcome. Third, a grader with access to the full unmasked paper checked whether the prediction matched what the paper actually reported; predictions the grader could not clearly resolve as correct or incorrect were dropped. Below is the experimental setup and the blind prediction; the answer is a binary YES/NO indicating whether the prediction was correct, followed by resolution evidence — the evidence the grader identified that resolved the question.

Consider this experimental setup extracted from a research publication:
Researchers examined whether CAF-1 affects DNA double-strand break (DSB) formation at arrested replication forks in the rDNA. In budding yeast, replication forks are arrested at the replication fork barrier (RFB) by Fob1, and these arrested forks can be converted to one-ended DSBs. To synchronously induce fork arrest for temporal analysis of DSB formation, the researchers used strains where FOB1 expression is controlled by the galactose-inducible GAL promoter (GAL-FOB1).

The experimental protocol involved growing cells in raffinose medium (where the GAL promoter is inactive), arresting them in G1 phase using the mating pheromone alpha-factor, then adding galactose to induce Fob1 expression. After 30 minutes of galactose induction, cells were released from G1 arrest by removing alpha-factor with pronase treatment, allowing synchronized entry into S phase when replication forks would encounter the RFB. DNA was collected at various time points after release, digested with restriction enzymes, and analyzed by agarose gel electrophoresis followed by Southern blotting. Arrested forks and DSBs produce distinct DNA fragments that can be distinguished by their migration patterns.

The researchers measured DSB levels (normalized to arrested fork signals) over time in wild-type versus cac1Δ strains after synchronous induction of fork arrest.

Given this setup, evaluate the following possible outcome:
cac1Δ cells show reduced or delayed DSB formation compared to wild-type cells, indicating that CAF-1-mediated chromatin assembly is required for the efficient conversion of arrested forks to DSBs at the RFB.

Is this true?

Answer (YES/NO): NO